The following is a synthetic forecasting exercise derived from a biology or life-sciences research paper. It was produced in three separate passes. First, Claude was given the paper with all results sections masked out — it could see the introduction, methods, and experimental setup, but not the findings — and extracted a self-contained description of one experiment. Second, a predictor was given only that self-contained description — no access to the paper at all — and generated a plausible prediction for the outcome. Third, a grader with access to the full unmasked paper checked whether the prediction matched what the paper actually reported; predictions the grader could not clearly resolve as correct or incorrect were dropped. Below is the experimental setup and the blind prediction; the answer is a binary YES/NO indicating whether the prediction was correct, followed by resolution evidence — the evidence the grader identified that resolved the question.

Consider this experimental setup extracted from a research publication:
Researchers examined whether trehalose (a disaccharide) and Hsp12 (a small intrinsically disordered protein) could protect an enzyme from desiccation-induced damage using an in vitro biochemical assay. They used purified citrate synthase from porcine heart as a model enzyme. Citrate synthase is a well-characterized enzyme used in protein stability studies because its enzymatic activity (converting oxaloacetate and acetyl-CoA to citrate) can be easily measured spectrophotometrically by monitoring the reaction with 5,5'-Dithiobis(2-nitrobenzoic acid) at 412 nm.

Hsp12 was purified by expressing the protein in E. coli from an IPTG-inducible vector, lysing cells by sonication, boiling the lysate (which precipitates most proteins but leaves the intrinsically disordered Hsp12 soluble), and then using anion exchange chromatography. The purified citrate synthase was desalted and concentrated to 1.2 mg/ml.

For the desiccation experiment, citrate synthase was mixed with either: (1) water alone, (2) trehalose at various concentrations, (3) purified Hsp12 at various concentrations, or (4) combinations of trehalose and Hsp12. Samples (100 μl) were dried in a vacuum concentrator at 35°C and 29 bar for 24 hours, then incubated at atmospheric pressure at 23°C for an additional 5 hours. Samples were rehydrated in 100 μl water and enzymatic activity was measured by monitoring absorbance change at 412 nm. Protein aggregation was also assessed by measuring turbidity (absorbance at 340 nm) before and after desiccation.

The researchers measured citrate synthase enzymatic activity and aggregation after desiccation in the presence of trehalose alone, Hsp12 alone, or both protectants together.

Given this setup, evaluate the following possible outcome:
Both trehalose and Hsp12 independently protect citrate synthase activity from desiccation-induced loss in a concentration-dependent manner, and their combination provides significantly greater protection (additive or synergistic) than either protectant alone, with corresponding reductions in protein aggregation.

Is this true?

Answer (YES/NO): NO